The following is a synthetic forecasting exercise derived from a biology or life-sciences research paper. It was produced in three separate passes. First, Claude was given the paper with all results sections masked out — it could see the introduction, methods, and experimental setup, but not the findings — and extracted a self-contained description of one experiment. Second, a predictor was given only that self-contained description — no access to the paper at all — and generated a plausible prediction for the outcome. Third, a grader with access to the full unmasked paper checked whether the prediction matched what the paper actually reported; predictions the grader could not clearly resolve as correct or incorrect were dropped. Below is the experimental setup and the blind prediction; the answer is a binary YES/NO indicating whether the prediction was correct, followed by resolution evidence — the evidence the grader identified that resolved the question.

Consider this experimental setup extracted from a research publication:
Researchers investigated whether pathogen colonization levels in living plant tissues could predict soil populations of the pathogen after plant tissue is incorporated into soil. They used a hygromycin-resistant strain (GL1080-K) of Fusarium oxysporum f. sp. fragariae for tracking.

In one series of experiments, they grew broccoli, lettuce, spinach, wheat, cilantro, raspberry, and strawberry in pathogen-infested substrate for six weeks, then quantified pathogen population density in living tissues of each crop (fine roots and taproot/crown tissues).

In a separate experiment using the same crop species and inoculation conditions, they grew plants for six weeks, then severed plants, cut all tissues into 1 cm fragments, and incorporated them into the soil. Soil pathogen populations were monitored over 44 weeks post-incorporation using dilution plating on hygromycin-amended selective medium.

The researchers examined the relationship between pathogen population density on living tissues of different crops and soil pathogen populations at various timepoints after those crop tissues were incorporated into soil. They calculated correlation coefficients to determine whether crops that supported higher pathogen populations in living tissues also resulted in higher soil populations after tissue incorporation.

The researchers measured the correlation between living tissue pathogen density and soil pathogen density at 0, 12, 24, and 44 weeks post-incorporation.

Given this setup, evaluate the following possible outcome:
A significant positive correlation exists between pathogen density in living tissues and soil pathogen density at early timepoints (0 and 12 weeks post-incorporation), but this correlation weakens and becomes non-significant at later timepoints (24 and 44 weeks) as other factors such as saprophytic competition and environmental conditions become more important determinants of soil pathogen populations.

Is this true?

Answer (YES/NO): NO